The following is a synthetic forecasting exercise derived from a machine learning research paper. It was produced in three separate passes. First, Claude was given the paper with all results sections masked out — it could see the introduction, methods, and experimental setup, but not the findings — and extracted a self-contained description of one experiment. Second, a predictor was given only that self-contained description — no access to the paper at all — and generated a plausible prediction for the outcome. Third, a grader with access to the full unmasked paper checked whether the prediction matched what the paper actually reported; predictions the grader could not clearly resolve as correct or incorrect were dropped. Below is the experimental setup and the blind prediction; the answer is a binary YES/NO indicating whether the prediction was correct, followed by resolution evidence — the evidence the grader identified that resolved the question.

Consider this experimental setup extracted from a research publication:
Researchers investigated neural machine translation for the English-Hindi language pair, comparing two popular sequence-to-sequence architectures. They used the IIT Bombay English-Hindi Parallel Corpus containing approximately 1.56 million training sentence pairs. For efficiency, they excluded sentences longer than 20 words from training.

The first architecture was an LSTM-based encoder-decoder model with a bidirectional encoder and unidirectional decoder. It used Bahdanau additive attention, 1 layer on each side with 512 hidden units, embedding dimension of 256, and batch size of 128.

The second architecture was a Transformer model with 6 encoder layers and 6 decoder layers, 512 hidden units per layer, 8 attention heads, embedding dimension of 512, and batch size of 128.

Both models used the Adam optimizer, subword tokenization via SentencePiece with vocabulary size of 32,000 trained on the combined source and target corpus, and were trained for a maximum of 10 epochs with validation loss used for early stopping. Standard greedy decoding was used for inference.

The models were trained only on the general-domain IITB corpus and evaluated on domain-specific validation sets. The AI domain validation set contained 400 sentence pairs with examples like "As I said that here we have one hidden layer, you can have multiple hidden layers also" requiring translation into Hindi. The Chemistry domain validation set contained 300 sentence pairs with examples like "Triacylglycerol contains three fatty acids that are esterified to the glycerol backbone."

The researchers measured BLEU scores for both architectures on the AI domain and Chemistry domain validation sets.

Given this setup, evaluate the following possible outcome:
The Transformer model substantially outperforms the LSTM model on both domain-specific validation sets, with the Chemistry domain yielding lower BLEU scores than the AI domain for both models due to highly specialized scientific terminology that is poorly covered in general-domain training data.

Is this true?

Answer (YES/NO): NO